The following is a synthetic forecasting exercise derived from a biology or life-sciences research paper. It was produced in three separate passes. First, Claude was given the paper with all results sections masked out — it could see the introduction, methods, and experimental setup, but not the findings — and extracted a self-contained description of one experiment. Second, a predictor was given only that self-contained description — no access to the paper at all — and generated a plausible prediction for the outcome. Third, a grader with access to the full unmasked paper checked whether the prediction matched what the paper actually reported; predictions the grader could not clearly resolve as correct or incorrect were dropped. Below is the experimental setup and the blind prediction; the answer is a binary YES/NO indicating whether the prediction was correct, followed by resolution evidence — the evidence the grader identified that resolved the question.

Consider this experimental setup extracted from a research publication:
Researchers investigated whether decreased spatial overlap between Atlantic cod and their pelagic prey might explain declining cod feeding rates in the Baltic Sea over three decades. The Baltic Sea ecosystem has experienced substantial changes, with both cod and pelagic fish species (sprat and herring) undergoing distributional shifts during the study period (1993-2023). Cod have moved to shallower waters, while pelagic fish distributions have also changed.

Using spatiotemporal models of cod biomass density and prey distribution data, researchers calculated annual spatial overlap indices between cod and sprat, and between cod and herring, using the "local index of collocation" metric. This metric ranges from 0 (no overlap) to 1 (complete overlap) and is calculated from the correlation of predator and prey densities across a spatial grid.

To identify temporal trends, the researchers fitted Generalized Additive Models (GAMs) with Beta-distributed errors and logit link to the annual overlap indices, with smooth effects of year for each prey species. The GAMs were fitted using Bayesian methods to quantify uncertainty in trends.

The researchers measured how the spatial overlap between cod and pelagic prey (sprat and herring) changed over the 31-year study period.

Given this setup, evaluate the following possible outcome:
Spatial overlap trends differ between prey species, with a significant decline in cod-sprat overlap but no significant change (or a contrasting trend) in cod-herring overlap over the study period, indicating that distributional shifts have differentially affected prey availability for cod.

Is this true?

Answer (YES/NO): NO